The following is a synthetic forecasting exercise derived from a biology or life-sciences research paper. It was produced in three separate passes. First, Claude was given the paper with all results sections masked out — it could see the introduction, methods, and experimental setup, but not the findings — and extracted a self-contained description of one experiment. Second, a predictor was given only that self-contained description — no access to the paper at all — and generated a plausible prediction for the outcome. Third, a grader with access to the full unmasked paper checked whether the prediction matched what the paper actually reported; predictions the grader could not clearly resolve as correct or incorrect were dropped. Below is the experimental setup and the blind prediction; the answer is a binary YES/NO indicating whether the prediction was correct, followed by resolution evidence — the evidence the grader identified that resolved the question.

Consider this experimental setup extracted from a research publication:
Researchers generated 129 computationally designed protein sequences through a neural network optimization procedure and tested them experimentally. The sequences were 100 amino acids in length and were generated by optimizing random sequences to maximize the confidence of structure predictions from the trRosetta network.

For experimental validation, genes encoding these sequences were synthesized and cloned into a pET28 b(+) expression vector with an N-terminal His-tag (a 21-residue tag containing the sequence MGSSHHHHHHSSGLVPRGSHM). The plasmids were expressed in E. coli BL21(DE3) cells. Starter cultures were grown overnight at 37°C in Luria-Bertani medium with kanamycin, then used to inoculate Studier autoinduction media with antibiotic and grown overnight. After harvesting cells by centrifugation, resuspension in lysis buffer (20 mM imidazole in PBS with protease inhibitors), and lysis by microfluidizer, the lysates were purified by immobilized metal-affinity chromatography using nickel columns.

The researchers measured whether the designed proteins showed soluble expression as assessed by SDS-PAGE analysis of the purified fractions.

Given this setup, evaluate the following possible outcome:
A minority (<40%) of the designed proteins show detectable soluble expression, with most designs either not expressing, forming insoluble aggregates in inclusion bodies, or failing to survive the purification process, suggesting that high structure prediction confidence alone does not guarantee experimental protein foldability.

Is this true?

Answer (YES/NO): NO